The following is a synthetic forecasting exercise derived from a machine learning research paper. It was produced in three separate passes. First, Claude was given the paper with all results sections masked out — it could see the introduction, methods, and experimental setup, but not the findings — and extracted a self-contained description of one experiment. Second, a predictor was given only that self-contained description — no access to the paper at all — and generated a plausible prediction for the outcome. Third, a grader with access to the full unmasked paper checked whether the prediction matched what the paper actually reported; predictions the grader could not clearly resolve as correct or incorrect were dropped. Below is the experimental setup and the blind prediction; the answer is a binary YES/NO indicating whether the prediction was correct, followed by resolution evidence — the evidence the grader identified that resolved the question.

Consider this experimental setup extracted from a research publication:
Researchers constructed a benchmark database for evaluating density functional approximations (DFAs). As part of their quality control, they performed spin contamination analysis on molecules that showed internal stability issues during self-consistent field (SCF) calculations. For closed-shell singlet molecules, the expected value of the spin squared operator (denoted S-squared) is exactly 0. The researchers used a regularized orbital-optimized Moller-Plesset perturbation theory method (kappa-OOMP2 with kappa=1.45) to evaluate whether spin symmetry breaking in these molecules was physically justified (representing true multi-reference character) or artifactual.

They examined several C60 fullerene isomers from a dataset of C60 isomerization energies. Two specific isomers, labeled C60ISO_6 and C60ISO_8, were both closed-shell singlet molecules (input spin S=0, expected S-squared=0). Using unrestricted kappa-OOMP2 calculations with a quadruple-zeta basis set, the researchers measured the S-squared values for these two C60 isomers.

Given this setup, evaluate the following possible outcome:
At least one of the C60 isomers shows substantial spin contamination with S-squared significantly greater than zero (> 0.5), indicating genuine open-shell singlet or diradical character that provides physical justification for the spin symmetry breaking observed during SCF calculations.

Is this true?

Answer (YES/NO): YES